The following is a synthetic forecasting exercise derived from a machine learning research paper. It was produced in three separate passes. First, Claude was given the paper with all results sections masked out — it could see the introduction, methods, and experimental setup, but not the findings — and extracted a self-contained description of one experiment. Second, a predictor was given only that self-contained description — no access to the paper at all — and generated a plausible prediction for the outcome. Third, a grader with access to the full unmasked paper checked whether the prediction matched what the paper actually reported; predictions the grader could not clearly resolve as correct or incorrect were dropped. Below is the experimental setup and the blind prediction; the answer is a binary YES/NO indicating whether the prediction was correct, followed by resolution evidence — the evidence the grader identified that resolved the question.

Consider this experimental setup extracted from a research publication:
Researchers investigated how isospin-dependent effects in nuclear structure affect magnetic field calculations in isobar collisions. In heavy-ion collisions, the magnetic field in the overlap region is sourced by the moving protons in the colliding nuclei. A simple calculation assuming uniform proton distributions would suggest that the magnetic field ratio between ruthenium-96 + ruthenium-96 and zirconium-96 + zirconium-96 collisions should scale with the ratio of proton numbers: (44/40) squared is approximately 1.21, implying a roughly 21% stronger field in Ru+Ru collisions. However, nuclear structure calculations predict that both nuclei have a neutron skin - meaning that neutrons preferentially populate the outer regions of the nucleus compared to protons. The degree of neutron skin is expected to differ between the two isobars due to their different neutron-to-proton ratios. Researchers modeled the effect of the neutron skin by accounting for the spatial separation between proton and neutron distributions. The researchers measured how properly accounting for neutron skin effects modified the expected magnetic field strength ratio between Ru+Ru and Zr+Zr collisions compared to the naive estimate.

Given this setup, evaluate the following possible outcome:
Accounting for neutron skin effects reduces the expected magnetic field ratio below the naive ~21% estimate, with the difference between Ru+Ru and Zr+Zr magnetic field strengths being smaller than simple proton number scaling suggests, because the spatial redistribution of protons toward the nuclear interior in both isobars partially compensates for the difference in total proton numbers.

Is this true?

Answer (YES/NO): YES